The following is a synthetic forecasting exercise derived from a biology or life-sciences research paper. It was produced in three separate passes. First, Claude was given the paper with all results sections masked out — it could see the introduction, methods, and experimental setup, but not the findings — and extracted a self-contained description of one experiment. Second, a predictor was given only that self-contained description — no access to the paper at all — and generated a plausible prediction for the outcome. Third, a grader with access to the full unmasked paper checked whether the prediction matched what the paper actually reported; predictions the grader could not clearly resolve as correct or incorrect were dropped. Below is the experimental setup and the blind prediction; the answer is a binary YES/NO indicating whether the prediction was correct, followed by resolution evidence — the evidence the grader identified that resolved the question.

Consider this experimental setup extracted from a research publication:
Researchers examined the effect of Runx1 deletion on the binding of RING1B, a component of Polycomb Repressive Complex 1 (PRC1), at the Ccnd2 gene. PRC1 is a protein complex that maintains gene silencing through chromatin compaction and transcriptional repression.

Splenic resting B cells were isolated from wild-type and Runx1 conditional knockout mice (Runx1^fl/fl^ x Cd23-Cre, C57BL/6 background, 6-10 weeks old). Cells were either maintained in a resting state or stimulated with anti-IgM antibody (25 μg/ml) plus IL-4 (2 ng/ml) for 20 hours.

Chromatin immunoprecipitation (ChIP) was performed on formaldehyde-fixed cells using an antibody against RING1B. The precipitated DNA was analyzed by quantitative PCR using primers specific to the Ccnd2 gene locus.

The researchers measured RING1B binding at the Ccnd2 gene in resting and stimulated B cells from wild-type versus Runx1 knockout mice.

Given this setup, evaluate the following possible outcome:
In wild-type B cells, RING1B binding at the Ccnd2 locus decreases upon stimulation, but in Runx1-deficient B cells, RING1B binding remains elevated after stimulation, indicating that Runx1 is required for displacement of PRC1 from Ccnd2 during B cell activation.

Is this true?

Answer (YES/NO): NO